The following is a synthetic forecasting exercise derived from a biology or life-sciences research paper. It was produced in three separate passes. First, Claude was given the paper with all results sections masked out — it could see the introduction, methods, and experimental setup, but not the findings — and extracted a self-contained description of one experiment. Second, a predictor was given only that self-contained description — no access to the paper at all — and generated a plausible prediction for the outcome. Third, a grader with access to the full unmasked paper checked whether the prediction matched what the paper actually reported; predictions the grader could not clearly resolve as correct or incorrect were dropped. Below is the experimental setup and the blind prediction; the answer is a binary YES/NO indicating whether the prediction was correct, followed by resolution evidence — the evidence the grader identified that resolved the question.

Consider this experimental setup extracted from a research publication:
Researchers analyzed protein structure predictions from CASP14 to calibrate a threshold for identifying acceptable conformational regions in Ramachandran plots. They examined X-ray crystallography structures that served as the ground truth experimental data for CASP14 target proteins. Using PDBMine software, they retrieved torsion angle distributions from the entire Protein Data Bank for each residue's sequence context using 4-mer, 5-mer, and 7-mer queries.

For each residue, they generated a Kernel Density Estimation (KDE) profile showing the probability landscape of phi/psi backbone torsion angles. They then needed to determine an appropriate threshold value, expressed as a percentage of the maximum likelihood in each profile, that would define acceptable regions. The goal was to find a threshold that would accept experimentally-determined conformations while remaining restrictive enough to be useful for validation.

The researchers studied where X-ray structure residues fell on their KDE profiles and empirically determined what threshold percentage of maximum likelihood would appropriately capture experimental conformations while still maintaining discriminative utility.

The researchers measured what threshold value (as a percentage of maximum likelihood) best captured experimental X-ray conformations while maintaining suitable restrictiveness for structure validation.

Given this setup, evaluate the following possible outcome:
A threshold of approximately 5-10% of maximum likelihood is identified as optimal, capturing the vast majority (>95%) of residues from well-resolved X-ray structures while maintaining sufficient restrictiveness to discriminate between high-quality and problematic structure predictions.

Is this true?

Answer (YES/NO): NO